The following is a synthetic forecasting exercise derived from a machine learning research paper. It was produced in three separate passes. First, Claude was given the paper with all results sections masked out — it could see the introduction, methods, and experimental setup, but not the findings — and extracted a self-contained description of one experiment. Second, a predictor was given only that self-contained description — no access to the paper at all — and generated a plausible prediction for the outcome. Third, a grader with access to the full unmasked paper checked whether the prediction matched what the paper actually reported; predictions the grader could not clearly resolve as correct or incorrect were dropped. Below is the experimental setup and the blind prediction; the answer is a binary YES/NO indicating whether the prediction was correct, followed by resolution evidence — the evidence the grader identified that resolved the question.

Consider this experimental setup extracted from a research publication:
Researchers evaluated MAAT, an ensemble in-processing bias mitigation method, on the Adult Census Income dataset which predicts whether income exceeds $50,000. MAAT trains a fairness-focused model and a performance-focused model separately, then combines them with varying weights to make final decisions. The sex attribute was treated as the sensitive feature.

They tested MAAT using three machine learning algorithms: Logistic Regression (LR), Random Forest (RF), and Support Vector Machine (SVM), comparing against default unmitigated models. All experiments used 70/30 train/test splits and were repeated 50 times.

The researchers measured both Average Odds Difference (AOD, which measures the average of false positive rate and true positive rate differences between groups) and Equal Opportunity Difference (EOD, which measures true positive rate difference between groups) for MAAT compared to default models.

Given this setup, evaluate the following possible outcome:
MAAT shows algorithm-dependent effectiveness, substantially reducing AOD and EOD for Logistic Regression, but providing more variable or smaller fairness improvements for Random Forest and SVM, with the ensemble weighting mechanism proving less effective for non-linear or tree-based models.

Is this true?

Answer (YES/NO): NO